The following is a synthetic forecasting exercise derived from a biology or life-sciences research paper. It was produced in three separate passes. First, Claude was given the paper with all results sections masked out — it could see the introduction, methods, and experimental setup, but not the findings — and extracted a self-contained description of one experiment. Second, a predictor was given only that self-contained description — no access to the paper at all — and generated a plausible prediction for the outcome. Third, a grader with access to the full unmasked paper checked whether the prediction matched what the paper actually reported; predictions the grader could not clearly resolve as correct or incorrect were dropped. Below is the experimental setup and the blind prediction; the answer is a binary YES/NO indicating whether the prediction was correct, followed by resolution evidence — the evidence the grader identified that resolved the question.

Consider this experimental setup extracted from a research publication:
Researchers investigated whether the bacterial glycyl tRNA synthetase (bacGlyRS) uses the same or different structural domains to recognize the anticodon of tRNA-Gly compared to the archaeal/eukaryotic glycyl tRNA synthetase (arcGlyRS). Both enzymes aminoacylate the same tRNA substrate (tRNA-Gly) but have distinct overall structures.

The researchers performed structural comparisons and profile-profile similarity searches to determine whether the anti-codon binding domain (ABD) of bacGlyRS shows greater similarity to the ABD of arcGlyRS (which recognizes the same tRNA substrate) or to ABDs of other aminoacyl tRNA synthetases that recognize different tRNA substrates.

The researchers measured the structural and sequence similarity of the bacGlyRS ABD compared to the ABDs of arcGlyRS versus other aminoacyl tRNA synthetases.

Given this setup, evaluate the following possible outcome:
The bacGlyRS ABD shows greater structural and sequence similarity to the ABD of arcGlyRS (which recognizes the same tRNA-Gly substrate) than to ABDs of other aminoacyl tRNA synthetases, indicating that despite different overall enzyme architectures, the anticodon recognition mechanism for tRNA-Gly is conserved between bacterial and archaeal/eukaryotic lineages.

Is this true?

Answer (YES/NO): NO